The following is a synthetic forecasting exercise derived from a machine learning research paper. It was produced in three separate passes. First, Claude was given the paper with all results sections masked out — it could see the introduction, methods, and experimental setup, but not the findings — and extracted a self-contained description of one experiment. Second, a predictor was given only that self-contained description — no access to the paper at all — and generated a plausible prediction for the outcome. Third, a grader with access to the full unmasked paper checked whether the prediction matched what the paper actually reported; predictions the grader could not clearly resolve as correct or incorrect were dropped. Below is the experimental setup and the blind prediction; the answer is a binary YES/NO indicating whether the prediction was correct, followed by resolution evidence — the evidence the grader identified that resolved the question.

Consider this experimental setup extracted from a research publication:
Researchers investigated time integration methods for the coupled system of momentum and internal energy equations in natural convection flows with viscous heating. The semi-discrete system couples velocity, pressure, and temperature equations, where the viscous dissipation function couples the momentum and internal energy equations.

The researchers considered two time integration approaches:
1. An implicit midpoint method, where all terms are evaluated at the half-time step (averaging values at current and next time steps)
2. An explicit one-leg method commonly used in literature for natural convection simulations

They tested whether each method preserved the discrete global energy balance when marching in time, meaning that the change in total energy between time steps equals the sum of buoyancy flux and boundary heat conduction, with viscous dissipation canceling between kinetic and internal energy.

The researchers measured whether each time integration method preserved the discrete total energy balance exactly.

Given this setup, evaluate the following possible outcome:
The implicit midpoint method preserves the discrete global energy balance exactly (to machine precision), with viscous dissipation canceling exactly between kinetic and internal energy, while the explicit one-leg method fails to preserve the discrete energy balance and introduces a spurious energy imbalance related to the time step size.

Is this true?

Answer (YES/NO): YES